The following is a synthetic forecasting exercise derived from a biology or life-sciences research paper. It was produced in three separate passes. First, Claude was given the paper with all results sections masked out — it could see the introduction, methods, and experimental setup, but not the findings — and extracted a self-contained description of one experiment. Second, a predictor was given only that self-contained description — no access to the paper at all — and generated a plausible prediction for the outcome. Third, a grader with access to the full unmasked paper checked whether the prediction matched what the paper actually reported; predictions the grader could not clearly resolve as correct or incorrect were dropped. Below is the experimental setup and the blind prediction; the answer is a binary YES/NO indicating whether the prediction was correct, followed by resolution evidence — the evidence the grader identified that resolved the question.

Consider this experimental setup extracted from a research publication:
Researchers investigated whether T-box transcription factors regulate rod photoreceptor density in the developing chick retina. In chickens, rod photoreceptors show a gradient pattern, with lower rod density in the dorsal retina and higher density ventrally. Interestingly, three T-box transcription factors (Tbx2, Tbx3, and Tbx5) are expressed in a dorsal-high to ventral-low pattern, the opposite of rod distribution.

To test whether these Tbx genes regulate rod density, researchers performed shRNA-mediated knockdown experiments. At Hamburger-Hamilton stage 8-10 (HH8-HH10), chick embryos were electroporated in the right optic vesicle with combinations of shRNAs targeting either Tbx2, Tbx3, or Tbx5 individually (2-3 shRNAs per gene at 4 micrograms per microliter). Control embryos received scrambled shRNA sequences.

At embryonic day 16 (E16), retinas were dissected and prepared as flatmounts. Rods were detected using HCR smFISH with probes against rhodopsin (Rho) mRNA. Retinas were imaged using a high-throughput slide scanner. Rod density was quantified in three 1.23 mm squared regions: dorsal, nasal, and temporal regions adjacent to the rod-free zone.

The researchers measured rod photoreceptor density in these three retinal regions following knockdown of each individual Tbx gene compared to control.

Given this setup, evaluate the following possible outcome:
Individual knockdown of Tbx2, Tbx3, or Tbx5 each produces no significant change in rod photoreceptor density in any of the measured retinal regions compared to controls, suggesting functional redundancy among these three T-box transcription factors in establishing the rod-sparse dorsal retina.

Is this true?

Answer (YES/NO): NO